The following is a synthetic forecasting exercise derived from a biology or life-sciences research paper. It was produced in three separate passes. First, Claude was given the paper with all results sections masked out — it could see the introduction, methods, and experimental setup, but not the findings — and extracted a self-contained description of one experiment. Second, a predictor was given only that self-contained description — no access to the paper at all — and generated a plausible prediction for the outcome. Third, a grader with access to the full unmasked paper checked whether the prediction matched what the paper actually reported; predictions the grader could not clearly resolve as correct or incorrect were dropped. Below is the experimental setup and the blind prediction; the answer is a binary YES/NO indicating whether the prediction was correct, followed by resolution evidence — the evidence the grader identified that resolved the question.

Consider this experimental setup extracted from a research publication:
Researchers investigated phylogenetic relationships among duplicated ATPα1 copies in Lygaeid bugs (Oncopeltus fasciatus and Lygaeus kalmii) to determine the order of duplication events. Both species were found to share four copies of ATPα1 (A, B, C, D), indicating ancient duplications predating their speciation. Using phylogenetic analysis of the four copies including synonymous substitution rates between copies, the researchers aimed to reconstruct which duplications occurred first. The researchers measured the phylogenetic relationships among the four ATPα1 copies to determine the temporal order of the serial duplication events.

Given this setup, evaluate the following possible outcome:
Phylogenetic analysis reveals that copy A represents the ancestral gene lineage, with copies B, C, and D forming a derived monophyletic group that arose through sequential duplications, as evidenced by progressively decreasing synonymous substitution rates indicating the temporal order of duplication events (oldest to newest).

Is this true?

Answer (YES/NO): NO